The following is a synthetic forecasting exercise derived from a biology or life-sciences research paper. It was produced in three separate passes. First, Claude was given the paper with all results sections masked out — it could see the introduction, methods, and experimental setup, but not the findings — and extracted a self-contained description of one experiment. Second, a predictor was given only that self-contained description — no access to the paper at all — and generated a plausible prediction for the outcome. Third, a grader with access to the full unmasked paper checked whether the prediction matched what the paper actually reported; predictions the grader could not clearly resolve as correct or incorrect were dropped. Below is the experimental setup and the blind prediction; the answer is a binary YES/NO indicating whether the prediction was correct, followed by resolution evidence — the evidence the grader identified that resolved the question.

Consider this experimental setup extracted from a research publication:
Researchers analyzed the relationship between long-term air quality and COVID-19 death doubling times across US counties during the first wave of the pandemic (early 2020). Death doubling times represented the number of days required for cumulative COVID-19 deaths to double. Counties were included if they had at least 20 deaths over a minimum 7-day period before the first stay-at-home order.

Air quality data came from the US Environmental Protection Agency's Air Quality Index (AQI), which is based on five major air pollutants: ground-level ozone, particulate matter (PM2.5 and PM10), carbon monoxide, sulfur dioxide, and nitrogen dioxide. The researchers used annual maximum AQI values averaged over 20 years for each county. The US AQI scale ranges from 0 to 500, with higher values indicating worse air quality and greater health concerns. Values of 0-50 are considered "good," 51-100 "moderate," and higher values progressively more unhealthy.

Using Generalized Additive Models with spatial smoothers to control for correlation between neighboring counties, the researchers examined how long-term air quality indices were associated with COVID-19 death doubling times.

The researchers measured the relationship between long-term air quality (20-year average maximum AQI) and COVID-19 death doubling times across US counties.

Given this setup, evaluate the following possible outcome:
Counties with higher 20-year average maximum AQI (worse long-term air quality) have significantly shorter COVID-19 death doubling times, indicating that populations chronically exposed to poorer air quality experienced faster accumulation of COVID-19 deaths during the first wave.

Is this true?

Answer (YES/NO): YES